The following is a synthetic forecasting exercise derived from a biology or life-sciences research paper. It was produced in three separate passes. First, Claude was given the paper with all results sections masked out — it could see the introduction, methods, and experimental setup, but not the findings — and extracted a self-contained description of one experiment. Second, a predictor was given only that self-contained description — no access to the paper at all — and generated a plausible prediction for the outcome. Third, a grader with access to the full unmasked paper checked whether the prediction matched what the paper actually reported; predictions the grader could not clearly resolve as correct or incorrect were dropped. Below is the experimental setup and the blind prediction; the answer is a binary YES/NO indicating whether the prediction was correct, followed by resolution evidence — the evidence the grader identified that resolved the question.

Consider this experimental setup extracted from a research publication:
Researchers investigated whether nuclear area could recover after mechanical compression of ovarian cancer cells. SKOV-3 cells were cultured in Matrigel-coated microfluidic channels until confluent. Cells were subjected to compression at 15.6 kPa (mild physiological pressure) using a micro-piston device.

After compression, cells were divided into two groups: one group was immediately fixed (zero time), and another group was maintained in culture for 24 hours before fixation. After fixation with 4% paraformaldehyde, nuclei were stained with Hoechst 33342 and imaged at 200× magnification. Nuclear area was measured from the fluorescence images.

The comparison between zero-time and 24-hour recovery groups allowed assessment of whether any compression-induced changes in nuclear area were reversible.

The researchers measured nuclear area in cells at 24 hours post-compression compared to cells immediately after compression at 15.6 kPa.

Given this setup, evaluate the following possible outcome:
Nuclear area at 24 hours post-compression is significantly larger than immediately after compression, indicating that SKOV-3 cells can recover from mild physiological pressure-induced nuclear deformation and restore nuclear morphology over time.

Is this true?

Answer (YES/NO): NO